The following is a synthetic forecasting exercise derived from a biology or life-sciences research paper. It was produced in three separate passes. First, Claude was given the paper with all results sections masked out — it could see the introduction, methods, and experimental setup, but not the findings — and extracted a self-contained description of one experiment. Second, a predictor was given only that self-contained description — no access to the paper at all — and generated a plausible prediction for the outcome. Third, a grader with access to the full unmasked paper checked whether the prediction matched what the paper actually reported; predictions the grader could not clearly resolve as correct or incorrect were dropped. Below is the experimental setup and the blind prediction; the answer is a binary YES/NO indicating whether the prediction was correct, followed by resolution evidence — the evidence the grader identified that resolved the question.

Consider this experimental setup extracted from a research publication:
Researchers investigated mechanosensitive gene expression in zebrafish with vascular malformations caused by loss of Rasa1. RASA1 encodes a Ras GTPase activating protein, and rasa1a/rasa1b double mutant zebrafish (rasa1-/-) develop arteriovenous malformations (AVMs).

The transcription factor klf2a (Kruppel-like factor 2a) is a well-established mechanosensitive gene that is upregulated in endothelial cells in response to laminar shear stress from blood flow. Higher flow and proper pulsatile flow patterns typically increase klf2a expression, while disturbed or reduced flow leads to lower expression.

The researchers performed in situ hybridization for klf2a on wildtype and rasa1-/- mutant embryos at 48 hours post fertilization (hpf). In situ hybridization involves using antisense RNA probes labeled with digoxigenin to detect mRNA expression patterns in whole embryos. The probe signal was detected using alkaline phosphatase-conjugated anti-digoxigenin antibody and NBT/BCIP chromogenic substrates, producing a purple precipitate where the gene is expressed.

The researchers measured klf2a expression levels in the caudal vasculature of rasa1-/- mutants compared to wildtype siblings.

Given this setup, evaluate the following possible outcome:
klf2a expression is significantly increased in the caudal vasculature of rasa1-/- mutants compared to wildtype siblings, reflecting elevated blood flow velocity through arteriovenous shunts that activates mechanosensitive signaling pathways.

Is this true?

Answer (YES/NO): NO